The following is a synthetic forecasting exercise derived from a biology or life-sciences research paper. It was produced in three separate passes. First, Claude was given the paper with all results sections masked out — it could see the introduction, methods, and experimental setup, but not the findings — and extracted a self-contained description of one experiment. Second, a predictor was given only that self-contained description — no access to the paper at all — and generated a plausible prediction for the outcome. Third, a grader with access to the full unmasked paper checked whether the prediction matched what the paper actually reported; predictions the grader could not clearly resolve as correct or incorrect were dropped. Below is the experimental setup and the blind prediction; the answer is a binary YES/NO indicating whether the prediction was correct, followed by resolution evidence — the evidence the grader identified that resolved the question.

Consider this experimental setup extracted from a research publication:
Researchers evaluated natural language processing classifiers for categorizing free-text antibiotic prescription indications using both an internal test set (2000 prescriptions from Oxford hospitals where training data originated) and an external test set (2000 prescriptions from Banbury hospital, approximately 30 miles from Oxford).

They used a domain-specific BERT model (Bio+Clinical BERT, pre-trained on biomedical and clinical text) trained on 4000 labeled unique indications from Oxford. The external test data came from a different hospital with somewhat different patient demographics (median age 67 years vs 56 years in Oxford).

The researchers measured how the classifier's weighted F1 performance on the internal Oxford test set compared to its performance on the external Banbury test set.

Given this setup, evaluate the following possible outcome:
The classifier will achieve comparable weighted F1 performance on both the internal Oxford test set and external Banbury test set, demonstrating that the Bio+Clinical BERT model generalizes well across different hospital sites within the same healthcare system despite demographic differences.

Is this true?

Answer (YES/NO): YES